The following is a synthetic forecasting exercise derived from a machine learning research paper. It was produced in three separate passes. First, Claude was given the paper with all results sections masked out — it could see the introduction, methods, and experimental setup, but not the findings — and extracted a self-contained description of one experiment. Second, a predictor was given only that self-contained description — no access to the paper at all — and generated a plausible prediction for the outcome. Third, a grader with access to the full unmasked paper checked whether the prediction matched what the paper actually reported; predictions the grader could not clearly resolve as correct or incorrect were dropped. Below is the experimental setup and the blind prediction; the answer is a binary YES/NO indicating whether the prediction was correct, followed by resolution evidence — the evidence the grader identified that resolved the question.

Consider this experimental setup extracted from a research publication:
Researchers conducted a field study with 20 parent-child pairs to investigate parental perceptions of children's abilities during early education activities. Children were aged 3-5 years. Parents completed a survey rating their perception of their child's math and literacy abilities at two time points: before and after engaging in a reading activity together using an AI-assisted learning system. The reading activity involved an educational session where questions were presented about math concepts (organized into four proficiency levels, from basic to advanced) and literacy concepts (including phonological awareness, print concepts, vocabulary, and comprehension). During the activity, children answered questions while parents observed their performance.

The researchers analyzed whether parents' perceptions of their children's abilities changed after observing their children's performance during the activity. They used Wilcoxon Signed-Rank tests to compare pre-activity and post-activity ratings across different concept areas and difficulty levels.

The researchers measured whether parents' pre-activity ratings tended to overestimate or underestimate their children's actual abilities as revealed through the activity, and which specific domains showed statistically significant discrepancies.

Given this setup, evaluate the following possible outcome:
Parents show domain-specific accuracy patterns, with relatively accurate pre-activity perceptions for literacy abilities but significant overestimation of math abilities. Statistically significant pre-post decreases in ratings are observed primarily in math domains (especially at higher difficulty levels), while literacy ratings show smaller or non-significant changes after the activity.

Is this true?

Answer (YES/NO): NO